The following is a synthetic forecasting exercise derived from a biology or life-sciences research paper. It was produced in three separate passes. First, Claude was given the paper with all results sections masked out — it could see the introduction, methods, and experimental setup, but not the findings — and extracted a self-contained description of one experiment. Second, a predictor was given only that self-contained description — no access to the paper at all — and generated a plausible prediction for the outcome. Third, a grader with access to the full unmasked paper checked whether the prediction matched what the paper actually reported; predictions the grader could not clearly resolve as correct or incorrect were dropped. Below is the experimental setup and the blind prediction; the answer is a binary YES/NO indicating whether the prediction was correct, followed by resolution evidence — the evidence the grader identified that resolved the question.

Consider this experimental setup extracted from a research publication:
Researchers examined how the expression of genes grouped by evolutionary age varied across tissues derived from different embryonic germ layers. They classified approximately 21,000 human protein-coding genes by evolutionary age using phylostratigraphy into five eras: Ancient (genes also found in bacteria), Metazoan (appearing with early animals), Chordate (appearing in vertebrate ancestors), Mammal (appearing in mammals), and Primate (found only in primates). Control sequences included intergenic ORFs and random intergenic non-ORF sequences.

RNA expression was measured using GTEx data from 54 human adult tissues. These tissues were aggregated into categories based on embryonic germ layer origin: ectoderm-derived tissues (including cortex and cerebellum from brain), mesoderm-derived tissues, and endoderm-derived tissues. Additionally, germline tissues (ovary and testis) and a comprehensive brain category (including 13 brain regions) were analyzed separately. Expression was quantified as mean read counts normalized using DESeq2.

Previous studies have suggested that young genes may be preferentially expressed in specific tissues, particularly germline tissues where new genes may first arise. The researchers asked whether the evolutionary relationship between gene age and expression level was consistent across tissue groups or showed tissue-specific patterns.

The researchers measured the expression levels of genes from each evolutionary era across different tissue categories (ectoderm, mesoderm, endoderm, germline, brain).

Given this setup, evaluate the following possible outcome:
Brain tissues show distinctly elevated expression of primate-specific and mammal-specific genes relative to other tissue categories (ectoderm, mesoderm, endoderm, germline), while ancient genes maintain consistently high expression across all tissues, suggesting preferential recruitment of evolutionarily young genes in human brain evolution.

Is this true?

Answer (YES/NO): NO